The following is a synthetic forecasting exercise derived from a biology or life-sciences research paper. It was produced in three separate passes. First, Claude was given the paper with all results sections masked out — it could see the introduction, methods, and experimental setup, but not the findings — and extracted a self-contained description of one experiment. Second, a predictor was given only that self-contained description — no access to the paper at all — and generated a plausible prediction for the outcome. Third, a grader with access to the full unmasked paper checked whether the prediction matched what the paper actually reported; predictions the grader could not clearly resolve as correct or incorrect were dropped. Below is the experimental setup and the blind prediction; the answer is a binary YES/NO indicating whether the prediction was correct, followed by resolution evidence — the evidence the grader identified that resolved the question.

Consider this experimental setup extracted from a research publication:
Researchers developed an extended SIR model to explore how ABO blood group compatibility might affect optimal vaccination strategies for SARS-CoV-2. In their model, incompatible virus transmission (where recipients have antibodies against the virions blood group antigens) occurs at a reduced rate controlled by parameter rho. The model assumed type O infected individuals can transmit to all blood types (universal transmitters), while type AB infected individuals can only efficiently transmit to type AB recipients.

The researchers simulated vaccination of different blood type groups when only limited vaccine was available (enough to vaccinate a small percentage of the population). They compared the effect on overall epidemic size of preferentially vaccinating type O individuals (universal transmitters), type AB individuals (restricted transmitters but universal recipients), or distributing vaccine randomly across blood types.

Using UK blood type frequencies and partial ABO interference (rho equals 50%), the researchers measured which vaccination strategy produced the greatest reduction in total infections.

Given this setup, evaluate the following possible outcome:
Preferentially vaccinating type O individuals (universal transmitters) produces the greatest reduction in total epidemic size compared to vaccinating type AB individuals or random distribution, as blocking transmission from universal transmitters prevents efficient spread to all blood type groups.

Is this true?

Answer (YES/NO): NO